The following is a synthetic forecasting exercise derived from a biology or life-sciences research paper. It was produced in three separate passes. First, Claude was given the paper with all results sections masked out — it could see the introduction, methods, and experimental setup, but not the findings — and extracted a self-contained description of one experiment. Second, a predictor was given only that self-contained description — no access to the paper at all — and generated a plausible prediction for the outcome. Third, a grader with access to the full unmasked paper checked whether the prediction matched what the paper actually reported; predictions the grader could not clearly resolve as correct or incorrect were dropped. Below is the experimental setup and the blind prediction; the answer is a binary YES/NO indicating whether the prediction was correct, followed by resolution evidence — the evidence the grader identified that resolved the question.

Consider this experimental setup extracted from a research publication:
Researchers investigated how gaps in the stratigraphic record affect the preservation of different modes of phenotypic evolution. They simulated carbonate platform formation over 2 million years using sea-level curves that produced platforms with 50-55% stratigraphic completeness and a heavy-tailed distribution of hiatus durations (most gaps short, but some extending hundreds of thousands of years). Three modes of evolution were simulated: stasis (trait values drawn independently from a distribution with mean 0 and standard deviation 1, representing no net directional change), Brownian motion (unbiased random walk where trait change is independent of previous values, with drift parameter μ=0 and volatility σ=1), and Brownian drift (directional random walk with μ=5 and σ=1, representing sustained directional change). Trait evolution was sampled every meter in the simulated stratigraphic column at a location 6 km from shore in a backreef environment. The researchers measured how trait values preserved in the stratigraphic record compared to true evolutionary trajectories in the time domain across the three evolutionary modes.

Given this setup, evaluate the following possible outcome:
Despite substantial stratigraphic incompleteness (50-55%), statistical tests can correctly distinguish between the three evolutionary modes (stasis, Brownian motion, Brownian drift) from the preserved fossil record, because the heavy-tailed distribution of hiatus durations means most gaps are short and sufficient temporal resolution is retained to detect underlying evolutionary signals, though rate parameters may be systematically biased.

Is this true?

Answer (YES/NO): NO